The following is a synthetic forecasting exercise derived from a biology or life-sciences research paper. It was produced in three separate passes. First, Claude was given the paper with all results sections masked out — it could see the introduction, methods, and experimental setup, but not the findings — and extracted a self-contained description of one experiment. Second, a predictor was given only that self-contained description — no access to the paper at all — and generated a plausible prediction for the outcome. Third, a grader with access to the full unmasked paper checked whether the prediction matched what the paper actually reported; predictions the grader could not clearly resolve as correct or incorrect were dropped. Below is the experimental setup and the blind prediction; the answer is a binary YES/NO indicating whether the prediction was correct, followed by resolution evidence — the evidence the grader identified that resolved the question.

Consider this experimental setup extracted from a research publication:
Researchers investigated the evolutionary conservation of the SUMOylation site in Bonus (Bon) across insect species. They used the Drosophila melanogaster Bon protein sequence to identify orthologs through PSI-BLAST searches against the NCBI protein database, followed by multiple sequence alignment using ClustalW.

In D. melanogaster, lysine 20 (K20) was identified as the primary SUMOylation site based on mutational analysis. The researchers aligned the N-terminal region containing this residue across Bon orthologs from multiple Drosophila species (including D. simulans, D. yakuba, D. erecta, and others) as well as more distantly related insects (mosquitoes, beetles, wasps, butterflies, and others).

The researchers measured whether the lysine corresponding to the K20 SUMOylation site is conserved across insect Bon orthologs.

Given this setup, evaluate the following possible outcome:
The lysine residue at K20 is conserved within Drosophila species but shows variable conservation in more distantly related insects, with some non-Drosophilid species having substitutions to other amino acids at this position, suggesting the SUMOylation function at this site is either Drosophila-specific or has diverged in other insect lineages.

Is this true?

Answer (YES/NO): NO